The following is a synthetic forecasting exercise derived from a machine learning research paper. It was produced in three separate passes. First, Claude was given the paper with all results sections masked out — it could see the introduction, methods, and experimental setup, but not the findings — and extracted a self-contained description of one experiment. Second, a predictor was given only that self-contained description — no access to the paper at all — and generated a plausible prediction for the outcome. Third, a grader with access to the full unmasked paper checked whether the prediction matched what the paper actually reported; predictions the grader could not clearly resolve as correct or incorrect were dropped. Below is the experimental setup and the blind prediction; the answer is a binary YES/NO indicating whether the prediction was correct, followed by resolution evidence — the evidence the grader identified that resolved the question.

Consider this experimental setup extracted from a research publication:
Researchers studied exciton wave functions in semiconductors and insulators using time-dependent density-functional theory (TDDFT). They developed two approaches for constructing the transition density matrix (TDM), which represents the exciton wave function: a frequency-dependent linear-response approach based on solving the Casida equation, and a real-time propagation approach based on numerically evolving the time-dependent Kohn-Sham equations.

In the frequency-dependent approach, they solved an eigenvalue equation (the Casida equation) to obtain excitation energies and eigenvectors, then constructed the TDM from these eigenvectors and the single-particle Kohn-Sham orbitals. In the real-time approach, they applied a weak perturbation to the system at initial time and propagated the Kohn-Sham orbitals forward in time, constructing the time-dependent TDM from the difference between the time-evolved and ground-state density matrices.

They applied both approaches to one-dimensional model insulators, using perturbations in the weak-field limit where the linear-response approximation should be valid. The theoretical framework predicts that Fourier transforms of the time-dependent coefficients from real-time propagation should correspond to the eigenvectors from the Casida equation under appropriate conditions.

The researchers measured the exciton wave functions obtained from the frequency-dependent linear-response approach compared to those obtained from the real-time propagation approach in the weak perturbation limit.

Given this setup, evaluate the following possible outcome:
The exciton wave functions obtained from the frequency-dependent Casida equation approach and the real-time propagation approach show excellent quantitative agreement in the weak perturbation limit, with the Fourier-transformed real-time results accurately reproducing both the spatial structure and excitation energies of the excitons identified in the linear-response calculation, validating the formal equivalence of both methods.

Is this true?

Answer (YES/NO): YES